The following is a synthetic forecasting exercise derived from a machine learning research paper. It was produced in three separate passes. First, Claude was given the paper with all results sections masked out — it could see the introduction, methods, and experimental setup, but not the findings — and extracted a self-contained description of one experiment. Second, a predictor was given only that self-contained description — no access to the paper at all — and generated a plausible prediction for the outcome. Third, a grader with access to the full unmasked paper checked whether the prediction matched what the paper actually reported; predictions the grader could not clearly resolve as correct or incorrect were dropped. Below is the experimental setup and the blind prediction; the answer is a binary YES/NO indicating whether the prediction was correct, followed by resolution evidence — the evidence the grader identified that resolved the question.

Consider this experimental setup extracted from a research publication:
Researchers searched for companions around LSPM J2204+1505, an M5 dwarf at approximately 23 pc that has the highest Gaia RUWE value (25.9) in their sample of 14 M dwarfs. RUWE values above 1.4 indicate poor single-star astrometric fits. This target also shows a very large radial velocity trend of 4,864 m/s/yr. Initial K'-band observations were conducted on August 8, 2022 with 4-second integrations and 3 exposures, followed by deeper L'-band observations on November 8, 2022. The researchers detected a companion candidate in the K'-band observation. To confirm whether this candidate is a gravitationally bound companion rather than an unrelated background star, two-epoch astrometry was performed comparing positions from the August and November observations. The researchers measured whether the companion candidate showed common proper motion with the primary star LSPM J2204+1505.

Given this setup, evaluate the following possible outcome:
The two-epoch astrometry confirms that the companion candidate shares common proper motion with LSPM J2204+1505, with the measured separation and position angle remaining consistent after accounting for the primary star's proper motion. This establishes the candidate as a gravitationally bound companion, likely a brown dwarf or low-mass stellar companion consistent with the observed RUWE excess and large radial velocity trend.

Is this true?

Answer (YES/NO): YES